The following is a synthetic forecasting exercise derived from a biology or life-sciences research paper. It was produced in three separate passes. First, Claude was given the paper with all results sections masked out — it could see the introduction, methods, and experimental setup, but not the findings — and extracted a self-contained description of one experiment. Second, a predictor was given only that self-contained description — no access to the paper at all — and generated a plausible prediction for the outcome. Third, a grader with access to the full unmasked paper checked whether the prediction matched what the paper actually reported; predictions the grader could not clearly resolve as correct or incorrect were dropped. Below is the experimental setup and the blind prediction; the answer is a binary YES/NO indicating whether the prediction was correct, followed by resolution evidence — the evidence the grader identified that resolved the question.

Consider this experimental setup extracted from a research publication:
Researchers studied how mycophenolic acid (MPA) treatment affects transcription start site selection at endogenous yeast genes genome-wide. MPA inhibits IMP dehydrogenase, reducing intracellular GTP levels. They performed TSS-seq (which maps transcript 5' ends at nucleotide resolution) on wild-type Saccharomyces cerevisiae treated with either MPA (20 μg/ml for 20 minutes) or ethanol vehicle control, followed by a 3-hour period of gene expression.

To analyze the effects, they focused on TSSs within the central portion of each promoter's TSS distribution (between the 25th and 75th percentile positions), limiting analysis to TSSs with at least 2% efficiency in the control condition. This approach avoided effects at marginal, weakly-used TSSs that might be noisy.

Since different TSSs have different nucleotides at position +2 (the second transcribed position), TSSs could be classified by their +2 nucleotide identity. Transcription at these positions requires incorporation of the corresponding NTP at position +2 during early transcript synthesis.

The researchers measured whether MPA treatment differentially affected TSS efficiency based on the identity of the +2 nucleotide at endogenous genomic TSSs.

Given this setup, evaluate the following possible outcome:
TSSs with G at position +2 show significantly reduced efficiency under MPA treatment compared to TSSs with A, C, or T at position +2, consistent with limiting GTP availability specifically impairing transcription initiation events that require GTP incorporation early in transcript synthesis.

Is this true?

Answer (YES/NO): YES